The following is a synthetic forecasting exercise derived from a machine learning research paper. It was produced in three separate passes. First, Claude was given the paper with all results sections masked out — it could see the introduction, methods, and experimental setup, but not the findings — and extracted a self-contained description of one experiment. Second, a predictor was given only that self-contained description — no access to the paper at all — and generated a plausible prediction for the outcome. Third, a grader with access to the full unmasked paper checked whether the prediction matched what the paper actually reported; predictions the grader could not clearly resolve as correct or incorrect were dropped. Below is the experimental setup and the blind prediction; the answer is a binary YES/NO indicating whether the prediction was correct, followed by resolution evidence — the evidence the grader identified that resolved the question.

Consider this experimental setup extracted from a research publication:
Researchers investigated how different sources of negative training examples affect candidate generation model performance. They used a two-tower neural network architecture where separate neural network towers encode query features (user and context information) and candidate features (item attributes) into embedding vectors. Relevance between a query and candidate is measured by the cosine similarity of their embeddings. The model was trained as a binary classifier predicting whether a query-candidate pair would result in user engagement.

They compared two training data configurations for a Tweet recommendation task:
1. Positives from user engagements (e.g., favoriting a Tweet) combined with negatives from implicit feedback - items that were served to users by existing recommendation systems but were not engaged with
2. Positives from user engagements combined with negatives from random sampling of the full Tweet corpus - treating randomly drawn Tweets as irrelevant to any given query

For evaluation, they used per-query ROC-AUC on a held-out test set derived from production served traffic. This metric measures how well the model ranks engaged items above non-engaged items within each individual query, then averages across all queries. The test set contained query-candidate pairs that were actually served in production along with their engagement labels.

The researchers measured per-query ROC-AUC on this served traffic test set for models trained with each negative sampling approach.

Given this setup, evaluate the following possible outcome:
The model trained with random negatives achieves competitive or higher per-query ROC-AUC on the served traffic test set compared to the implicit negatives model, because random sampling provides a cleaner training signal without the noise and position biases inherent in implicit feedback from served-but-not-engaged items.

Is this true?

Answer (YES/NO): NO